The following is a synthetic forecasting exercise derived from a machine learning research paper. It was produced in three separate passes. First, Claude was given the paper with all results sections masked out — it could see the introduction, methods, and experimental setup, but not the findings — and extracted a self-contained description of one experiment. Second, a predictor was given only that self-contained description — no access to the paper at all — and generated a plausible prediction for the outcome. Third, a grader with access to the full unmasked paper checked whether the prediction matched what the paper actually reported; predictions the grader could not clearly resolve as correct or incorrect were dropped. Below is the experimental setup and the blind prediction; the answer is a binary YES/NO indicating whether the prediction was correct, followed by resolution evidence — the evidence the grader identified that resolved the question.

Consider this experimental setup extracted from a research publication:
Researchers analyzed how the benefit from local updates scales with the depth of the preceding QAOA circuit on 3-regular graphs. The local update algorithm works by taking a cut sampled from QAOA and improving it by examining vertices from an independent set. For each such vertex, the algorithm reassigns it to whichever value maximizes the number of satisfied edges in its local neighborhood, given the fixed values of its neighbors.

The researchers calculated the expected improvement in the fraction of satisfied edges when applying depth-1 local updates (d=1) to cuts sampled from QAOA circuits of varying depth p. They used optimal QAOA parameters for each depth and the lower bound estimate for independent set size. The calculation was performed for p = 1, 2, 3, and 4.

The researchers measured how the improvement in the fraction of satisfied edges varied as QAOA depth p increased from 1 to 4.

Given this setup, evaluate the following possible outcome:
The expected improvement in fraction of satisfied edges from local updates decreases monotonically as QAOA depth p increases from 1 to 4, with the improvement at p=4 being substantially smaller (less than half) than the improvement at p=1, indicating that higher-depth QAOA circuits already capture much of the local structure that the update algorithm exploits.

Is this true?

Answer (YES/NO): YES